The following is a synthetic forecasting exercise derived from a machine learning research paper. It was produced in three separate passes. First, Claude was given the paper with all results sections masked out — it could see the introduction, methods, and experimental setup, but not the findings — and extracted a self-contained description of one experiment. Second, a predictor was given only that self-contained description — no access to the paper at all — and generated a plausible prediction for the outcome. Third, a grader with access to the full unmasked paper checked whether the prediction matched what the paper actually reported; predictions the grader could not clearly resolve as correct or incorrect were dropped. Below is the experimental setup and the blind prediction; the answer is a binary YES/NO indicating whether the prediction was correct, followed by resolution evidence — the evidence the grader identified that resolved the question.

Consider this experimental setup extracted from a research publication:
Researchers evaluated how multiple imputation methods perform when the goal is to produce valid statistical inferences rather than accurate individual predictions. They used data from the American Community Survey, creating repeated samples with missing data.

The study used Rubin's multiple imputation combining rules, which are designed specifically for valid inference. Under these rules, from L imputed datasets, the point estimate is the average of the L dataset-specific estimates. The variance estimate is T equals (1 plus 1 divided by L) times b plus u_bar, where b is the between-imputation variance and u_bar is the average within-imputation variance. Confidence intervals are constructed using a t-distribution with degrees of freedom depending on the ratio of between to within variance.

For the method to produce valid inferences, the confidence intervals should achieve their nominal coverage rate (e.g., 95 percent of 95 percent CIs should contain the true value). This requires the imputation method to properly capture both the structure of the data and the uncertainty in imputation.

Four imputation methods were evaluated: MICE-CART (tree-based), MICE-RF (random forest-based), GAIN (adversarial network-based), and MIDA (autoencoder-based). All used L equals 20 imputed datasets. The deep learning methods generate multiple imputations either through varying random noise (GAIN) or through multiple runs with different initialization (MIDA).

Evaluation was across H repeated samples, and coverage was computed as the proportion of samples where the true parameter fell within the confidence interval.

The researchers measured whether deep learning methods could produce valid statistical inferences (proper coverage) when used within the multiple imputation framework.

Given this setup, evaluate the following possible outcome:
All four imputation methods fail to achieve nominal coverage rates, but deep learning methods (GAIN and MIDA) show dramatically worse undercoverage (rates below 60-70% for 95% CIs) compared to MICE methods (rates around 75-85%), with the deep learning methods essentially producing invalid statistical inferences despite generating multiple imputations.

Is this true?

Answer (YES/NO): NO